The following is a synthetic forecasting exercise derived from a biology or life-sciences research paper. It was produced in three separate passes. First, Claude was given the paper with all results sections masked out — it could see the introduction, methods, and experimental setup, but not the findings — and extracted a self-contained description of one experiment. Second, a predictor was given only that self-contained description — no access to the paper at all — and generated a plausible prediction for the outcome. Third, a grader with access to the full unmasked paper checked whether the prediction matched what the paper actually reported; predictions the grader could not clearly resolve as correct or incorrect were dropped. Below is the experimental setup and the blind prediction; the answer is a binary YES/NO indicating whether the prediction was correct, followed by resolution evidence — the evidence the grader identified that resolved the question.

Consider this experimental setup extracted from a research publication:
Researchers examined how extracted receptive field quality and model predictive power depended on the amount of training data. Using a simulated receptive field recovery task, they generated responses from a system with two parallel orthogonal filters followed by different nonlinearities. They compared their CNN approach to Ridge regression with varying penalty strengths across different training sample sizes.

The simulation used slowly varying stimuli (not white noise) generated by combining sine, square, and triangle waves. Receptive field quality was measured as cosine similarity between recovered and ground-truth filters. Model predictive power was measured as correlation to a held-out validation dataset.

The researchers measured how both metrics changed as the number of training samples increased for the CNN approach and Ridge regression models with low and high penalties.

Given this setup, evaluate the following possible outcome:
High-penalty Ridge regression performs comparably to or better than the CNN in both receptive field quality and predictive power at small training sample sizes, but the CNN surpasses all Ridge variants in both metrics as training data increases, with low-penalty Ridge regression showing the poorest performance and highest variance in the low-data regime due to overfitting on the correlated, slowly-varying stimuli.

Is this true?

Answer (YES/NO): NO